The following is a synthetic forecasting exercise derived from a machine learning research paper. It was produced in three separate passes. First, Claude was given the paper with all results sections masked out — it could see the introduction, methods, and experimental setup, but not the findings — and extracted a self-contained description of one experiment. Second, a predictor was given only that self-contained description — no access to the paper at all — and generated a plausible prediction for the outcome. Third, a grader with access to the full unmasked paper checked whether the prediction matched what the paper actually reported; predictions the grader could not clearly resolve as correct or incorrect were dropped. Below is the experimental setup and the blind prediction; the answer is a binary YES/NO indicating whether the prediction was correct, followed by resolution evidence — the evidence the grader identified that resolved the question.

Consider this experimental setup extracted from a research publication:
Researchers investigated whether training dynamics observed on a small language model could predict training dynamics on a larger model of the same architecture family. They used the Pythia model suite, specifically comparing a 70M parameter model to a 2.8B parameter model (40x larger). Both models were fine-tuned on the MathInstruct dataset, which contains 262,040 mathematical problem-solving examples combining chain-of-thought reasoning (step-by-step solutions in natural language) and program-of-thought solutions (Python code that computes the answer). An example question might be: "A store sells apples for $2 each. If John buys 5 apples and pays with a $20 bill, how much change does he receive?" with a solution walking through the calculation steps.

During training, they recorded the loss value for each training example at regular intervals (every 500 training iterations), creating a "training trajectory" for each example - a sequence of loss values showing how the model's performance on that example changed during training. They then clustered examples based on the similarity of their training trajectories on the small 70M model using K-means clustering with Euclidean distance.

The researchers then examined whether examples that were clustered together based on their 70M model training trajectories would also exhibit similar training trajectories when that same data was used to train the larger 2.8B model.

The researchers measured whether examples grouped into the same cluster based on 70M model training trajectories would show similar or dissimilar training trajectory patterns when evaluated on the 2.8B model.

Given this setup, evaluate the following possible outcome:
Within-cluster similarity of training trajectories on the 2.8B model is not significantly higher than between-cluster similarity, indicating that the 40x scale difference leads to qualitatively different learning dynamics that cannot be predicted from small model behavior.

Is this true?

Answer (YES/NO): NO